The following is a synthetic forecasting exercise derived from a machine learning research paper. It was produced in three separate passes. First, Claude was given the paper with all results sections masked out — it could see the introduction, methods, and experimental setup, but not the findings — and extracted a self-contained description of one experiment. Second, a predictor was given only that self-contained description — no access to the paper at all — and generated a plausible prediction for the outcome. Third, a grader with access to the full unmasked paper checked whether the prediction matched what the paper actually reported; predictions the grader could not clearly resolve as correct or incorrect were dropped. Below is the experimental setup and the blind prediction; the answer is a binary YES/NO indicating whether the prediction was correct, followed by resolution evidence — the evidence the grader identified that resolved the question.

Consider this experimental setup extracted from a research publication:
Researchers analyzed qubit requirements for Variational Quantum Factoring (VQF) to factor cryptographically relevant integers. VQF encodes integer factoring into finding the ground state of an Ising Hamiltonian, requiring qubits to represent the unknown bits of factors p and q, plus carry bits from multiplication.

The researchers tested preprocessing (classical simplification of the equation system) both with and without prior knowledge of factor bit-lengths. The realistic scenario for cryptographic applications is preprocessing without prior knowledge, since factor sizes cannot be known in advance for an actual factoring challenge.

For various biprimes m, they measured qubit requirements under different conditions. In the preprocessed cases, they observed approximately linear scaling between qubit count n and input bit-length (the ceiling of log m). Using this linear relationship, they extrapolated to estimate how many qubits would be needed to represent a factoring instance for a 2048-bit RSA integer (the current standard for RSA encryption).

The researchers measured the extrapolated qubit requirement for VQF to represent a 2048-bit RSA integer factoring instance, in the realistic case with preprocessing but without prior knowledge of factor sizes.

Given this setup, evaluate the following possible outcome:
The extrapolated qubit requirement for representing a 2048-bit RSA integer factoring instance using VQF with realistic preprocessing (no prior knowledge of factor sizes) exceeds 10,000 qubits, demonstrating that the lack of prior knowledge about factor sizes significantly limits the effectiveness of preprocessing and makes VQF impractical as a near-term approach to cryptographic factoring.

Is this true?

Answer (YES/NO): NO